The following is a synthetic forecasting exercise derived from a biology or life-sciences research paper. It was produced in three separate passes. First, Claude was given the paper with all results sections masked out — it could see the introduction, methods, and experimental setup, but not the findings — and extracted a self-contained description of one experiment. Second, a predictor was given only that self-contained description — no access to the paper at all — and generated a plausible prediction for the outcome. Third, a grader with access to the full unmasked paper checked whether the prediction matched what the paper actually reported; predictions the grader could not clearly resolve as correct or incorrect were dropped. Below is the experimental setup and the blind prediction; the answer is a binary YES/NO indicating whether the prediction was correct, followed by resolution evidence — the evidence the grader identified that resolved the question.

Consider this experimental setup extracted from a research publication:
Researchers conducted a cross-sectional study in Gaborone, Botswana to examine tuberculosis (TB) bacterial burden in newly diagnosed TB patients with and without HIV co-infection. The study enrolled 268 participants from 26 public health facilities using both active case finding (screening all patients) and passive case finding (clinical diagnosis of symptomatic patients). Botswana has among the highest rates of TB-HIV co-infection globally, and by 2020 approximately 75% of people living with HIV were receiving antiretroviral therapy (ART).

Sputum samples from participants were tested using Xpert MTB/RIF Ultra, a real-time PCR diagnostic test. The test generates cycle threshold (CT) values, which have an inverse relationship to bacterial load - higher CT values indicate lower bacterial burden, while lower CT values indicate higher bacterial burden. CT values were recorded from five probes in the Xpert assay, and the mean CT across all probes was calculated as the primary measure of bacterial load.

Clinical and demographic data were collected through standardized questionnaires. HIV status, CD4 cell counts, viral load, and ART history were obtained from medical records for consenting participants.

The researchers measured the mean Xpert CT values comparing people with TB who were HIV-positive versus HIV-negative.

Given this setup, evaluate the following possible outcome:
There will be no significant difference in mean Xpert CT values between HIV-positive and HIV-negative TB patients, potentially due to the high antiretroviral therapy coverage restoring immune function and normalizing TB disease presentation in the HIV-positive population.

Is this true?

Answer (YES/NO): NO